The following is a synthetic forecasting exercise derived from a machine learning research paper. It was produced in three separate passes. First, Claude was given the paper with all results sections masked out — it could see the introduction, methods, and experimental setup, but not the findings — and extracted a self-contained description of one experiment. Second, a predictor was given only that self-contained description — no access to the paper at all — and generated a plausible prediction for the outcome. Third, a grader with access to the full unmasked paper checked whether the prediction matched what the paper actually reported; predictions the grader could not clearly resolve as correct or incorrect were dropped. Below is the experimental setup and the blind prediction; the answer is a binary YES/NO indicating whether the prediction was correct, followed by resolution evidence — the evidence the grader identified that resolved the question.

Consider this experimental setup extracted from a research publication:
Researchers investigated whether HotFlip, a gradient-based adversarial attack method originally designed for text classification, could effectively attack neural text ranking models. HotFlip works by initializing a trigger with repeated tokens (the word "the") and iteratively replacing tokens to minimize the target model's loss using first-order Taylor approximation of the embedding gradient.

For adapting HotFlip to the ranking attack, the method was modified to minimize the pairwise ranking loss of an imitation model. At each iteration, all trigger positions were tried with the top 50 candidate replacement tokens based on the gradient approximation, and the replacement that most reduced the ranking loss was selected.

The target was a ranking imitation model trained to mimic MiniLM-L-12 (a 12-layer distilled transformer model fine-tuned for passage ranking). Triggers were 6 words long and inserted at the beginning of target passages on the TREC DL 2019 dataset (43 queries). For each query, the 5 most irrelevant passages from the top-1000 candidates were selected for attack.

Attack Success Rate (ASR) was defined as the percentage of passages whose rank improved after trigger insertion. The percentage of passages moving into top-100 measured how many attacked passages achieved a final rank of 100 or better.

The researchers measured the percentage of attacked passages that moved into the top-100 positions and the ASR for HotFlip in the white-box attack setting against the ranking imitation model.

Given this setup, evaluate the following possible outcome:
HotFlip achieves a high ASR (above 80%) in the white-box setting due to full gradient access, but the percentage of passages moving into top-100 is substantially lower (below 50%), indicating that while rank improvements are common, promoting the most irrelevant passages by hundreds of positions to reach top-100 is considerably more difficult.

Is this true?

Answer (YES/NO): NO